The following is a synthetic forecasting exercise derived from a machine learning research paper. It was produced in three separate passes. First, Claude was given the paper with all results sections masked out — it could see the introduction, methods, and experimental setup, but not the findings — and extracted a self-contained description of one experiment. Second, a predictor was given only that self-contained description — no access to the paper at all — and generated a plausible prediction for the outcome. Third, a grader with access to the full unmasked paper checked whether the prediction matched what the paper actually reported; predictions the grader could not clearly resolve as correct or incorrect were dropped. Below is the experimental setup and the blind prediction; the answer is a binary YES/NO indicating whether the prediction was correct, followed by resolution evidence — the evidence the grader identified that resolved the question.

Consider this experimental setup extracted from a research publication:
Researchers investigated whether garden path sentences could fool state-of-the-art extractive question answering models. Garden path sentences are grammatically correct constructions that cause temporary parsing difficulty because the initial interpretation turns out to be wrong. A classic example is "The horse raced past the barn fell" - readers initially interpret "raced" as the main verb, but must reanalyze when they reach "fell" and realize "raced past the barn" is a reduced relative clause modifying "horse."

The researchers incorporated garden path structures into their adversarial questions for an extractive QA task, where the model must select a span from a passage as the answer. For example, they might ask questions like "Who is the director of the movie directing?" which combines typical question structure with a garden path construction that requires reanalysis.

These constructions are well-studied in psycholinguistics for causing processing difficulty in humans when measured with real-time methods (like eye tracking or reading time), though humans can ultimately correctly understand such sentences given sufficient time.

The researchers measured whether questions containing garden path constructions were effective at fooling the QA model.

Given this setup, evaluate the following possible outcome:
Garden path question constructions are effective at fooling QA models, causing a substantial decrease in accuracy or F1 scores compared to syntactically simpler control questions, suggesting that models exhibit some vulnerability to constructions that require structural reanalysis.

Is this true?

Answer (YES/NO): NO